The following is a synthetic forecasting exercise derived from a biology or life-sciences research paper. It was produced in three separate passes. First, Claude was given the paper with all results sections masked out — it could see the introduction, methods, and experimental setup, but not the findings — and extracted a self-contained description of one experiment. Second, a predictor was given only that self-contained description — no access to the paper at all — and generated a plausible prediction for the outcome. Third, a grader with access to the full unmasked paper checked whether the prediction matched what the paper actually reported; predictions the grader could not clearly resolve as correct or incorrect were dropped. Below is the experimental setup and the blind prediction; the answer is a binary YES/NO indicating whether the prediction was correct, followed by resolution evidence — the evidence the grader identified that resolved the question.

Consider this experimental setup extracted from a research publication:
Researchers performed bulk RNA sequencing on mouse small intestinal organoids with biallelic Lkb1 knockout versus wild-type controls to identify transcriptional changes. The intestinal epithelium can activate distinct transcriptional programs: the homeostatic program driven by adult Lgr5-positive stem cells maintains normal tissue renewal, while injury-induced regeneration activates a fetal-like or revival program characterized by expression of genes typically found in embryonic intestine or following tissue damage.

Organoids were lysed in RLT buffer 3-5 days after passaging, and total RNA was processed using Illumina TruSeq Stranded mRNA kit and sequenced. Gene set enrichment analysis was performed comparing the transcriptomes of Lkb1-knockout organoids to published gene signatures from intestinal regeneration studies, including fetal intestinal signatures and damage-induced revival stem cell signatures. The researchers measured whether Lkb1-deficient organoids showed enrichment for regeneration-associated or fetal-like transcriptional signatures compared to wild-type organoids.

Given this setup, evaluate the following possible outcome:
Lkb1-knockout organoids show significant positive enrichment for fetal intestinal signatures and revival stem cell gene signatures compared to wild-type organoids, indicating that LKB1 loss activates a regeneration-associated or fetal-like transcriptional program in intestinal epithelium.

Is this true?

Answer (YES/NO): YES